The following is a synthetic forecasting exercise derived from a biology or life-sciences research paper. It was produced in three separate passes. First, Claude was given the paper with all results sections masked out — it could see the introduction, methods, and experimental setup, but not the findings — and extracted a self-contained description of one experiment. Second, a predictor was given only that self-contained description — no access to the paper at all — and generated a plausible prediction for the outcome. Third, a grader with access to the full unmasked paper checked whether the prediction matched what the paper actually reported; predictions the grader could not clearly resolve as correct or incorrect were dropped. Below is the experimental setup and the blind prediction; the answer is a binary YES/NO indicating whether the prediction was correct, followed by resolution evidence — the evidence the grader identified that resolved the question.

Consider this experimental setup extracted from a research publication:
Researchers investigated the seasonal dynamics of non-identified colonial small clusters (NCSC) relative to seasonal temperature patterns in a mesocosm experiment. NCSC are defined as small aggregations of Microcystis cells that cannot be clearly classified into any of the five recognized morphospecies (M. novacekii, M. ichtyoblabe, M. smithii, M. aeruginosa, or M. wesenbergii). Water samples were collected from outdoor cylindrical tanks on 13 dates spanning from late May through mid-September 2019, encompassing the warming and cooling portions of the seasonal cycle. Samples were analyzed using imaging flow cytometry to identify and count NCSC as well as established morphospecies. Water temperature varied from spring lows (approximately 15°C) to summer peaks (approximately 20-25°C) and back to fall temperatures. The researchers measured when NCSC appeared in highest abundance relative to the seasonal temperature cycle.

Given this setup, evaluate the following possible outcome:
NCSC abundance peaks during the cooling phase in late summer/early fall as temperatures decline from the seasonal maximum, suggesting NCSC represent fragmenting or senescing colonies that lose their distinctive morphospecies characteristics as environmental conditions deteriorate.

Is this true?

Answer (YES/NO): NO